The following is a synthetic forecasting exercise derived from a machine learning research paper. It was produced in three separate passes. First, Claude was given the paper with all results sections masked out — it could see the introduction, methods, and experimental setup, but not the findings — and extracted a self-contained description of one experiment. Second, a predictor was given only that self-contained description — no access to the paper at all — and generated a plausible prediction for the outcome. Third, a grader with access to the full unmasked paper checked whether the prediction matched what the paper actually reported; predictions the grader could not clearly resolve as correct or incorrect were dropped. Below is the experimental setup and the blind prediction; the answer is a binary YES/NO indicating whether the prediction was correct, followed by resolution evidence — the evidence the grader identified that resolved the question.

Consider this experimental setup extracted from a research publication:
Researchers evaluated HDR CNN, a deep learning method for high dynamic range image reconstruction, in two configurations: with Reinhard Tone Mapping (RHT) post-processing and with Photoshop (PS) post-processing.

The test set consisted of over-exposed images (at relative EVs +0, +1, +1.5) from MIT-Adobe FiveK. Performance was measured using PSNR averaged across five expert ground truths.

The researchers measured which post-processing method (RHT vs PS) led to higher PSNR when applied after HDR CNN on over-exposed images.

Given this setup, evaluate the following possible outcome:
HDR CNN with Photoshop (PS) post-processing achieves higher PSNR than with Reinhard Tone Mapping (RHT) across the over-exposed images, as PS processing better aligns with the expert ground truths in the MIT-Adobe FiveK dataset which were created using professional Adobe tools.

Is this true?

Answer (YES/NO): YES